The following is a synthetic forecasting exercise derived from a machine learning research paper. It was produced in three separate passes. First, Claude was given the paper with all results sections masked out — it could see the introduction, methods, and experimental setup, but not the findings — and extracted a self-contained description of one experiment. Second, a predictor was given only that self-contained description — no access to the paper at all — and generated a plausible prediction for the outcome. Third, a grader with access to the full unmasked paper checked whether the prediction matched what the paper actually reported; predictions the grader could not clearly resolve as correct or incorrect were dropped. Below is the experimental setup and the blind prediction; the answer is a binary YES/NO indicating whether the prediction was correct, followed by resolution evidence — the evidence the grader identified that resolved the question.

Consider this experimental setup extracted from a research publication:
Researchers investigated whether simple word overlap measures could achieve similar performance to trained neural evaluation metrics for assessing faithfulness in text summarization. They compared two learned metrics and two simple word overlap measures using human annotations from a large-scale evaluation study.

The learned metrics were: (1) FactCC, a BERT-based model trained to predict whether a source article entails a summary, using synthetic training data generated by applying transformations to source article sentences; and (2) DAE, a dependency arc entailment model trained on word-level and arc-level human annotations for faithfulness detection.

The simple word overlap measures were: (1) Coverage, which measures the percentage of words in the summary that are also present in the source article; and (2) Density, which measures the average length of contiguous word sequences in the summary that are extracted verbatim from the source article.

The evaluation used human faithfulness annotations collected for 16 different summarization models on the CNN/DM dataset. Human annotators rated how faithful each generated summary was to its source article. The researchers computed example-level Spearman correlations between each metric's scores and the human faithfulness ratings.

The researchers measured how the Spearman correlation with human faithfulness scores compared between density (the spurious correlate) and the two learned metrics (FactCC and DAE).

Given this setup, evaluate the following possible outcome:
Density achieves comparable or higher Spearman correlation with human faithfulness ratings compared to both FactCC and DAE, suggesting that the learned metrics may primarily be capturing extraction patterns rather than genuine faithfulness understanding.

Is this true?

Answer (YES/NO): YES